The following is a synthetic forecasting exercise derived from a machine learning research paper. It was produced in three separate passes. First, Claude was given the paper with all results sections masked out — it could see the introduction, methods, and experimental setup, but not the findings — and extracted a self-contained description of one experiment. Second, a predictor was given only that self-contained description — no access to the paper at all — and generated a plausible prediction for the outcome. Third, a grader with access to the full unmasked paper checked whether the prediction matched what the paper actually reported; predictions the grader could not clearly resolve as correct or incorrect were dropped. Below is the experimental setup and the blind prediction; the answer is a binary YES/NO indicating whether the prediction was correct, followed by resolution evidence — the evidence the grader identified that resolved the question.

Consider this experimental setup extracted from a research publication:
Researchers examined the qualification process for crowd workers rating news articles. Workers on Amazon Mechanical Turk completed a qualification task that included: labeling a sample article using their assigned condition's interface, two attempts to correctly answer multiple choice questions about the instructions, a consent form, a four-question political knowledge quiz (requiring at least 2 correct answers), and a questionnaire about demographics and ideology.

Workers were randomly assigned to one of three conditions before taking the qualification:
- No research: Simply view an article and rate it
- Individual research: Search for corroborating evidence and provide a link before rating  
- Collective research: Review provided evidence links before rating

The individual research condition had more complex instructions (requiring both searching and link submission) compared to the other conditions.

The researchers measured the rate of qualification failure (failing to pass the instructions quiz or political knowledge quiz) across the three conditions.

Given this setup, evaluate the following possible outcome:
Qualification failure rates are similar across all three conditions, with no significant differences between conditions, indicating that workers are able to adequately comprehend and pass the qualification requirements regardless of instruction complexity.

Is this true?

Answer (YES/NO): NO